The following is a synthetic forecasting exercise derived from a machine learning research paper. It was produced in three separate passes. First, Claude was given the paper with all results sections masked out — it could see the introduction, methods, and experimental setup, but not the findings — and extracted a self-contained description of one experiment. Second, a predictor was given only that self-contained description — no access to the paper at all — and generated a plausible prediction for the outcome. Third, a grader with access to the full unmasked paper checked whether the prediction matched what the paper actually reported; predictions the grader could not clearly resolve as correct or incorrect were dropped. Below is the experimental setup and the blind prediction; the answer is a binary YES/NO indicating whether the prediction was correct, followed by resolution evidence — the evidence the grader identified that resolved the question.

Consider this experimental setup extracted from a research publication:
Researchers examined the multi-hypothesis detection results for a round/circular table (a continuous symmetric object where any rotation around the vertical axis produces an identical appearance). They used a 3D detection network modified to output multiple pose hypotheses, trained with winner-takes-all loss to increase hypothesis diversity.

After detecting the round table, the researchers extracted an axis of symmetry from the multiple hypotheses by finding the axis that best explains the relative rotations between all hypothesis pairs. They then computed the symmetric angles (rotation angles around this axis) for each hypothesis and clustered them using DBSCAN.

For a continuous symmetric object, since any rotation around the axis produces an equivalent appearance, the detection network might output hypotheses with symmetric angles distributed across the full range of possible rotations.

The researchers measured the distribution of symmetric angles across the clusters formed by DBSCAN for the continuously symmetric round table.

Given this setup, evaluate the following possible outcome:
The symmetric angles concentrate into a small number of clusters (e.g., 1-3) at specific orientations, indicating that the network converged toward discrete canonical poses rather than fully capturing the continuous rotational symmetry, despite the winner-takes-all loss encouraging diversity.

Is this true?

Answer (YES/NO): NO